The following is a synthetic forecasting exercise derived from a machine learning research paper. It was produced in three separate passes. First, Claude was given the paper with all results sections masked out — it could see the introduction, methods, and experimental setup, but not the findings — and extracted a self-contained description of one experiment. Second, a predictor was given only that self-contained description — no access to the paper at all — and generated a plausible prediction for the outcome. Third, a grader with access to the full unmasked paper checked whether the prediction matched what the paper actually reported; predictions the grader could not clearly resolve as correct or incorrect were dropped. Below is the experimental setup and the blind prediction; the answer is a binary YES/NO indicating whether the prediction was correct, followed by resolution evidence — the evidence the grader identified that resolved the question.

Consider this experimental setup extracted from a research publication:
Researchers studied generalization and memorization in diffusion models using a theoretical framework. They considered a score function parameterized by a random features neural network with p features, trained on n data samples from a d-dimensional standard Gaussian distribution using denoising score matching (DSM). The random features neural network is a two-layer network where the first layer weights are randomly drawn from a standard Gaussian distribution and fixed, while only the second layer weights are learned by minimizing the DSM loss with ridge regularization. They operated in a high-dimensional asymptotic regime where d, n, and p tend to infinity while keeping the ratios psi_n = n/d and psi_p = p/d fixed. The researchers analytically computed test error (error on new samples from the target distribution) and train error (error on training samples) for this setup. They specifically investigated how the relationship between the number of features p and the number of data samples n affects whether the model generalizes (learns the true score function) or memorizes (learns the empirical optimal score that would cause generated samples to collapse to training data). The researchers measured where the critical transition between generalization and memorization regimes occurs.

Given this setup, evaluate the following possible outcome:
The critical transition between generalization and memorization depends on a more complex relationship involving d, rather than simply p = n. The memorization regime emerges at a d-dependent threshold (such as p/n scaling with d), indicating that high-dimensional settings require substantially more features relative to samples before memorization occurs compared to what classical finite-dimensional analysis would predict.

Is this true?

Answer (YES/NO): NO